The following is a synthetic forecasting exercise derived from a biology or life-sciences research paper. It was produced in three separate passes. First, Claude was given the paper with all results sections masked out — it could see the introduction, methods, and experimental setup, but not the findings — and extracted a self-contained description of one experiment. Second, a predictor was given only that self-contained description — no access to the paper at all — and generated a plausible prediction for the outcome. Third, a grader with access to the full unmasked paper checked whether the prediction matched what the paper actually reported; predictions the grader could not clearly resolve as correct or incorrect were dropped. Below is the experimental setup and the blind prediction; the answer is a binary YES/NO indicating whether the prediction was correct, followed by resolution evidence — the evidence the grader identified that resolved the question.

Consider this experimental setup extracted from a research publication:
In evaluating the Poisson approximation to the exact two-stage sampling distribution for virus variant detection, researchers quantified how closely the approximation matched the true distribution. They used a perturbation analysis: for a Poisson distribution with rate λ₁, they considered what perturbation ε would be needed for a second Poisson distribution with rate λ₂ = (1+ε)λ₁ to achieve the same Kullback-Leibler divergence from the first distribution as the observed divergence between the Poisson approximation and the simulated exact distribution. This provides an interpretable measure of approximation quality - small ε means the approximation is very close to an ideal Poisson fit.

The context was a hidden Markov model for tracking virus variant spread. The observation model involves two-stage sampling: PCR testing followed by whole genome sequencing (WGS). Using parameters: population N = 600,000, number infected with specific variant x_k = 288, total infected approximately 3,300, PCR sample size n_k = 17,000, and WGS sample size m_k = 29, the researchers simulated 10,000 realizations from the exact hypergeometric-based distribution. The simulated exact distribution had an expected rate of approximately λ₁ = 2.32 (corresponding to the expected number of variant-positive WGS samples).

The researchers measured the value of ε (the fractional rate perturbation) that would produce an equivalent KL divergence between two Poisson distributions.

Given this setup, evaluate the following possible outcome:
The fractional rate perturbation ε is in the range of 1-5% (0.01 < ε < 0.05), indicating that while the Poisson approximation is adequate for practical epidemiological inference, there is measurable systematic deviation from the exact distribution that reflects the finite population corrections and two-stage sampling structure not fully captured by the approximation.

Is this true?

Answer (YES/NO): YES